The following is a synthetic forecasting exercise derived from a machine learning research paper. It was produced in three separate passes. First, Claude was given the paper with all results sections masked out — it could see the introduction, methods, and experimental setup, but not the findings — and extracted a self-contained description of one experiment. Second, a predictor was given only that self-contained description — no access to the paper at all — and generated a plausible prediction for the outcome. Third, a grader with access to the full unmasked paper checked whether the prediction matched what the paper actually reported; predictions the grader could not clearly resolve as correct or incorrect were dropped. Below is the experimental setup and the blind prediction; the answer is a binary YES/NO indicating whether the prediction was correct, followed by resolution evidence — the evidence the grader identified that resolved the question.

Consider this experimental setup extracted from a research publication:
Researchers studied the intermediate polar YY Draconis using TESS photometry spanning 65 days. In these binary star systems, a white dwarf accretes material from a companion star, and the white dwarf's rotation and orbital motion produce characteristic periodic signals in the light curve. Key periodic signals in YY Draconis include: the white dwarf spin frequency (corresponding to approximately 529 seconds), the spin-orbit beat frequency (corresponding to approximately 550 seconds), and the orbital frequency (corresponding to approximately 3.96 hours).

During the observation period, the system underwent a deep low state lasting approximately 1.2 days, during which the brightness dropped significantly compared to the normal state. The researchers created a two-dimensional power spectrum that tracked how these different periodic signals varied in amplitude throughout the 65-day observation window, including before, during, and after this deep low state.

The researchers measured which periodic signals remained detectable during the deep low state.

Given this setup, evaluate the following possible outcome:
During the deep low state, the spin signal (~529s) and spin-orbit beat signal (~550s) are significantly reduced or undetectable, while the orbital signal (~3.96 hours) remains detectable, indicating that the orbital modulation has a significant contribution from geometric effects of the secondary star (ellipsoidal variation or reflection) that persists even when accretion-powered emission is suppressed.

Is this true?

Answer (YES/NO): NO